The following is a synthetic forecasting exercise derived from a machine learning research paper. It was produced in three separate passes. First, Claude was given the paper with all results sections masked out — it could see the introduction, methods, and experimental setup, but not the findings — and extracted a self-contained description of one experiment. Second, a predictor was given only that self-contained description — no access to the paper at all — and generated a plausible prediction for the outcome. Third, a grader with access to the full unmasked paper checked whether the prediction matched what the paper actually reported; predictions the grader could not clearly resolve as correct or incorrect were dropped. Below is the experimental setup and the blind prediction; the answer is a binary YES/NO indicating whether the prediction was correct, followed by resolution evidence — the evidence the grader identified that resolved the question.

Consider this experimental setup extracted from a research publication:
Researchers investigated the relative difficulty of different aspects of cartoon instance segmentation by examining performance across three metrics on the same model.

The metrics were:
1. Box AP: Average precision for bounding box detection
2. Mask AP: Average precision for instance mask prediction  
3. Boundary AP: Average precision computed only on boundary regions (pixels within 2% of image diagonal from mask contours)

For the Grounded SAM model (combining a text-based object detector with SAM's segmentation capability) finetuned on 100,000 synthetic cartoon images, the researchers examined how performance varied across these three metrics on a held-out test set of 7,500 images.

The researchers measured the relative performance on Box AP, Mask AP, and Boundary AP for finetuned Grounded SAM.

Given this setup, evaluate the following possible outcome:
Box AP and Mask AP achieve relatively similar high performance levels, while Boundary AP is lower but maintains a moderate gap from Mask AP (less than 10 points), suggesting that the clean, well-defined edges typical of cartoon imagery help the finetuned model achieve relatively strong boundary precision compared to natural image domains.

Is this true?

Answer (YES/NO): NO